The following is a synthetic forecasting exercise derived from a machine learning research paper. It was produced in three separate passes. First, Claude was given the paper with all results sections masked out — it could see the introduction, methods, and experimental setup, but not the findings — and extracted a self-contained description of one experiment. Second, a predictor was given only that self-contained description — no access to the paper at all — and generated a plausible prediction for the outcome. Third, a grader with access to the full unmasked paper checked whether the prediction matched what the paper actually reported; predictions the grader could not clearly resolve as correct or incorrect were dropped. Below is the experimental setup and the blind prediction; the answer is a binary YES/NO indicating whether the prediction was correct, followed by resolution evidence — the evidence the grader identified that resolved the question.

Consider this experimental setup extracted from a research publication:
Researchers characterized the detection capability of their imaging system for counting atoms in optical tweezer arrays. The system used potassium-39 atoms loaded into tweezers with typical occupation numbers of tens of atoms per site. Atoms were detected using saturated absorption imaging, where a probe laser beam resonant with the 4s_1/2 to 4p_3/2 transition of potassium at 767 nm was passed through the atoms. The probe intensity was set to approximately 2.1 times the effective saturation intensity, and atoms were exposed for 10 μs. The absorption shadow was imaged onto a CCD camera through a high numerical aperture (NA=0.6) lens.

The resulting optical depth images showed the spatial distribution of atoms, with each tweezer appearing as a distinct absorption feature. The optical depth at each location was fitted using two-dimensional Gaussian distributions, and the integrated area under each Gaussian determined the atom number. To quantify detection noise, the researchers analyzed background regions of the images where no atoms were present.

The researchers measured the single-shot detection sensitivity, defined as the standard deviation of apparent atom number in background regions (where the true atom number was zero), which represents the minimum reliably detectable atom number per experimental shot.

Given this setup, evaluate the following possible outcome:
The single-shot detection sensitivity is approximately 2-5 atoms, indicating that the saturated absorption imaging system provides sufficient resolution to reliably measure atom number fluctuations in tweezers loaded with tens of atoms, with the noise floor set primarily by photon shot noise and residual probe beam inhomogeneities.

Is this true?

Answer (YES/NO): YES